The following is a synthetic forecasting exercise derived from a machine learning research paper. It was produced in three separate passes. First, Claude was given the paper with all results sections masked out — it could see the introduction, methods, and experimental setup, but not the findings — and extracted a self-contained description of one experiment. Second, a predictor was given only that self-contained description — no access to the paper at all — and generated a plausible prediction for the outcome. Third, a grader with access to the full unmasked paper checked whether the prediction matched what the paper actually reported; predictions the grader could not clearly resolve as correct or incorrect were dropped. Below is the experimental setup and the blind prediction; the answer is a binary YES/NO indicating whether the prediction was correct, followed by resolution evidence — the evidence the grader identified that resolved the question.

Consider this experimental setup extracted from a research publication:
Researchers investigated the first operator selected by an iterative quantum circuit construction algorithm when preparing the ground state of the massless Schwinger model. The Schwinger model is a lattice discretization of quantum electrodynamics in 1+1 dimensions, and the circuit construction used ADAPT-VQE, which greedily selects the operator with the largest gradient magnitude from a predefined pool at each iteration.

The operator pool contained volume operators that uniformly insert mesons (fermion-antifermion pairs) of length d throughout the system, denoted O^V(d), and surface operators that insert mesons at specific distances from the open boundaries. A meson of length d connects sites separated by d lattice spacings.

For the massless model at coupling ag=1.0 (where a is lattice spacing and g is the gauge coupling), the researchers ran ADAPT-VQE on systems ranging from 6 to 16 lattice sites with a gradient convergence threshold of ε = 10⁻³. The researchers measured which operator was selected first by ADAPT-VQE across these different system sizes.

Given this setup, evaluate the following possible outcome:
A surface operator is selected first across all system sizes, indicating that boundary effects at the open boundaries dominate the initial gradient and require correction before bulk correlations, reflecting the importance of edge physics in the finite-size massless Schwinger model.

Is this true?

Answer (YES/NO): NO